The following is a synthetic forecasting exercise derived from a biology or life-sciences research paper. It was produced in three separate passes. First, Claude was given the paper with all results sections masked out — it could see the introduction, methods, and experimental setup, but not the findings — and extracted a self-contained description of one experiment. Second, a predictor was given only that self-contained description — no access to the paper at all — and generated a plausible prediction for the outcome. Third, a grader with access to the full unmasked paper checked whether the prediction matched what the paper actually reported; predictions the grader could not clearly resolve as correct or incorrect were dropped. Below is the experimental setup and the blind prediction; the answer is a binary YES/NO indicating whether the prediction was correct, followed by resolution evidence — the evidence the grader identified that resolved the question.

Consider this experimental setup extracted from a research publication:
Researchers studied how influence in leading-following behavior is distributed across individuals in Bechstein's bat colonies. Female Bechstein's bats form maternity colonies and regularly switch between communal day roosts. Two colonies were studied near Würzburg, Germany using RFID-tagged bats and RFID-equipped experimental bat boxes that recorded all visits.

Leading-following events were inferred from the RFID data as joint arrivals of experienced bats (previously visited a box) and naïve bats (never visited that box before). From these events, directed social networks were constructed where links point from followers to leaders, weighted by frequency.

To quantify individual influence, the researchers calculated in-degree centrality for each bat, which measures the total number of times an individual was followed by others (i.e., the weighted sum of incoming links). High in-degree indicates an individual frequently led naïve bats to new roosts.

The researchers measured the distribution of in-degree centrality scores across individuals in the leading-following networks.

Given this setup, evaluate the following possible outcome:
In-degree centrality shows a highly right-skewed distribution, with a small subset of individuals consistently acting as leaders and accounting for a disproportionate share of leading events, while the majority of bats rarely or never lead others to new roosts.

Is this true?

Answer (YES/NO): NO